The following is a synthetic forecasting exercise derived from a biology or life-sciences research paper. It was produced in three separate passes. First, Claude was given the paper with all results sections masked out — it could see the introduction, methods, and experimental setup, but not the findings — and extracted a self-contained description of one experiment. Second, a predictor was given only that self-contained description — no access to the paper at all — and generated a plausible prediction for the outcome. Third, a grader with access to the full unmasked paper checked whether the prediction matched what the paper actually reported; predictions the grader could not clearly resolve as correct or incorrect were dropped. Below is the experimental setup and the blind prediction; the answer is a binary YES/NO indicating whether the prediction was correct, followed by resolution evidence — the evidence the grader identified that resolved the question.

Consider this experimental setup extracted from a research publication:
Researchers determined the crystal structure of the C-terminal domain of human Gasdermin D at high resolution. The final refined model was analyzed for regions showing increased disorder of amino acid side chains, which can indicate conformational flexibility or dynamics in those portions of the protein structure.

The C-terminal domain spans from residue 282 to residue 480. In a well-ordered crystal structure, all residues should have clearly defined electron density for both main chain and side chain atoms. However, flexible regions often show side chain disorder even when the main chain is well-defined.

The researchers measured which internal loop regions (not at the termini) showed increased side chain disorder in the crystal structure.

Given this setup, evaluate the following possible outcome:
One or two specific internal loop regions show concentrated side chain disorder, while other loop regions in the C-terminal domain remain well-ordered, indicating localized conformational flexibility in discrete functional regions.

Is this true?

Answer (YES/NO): NO